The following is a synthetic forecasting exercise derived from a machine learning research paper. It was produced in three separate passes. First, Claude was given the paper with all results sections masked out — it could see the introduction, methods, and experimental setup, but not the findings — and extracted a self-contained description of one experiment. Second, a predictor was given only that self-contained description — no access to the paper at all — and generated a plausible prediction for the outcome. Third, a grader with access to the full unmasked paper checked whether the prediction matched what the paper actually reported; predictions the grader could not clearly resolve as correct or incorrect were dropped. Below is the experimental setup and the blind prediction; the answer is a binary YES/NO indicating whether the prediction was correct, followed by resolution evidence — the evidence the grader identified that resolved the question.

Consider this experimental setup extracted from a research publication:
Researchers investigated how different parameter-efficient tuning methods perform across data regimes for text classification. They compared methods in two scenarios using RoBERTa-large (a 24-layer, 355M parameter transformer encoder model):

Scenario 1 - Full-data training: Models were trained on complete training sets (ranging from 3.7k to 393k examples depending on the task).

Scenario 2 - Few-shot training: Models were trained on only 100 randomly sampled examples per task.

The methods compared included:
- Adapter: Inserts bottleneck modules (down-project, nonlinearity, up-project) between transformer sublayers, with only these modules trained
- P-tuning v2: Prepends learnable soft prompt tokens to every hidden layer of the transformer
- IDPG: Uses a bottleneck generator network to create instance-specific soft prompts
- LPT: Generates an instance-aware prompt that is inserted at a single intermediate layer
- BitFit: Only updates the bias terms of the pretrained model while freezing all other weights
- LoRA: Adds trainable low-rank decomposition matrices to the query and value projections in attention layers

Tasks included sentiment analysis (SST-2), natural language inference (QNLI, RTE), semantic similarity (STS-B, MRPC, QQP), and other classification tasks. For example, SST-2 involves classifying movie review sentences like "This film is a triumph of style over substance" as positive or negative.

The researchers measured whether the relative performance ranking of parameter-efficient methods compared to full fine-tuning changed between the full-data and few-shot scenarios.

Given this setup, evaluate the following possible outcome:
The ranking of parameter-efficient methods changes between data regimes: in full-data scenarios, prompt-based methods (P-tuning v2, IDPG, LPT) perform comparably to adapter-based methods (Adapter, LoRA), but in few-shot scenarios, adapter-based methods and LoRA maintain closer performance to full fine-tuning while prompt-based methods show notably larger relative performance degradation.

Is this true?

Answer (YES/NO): NO